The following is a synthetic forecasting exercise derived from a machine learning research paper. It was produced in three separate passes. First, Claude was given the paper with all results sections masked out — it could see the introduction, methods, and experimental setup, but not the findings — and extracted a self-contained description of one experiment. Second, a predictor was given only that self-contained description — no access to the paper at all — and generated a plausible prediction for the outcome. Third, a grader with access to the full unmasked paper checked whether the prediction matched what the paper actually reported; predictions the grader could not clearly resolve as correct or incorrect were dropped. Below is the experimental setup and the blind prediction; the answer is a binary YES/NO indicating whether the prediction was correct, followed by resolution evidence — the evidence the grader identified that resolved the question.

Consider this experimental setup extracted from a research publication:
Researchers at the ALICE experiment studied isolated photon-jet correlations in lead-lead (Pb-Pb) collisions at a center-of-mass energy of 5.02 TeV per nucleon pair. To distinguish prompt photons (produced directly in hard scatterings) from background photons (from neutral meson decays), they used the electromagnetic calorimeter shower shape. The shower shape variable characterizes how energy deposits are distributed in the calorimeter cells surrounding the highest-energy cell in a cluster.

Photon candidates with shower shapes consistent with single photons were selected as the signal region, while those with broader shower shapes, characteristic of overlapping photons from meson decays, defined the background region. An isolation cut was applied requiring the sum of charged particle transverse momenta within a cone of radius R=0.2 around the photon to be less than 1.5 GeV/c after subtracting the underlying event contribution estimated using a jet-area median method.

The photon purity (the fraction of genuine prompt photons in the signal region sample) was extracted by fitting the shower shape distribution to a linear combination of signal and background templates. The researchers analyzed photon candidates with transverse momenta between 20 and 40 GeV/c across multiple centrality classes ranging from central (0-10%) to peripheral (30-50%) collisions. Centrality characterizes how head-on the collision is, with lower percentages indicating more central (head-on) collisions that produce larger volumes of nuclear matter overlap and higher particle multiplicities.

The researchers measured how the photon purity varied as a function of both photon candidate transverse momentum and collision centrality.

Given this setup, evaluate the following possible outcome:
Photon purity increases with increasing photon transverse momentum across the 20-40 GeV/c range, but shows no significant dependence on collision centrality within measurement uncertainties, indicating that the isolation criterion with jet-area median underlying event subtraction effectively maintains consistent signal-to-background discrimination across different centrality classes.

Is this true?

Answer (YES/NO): NO